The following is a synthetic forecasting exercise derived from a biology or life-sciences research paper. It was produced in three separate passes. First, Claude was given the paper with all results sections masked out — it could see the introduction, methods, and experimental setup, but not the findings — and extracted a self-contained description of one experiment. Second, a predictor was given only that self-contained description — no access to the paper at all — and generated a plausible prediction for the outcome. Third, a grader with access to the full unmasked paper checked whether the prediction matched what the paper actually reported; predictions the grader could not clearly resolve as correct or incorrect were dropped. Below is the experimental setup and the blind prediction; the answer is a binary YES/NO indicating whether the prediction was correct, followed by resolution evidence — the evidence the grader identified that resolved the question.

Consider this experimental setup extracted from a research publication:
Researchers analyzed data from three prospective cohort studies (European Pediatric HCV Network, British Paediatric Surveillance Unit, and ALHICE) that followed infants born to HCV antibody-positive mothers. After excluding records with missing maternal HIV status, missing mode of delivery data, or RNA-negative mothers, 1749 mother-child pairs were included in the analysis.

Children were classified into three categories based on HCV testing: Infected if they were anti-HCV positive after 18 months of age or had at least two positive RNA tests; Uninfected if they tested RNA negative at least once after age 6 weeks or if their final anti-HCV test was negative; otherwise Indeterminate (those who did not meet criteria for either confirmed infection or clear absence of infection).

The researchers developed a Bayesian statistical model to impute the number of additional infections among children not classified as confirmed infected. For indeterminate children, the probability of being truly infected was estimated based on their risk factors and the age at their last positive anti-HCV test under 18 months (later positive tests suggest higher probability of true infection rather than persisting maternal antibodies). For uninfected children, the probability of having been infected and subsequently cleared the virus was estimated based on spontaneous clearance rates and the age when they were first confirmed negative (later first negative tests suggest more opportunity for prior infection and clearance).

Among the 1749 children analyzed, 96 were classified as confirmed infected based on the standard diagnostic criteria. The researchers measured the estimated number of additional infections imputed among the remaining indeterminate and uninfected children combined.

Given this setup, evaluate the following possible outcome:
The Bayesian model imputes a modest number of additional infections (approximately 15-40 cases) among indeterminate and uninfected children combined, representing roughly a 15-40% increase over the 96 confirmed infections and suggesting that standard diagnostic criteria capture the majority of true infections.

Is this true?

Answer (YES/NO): YES